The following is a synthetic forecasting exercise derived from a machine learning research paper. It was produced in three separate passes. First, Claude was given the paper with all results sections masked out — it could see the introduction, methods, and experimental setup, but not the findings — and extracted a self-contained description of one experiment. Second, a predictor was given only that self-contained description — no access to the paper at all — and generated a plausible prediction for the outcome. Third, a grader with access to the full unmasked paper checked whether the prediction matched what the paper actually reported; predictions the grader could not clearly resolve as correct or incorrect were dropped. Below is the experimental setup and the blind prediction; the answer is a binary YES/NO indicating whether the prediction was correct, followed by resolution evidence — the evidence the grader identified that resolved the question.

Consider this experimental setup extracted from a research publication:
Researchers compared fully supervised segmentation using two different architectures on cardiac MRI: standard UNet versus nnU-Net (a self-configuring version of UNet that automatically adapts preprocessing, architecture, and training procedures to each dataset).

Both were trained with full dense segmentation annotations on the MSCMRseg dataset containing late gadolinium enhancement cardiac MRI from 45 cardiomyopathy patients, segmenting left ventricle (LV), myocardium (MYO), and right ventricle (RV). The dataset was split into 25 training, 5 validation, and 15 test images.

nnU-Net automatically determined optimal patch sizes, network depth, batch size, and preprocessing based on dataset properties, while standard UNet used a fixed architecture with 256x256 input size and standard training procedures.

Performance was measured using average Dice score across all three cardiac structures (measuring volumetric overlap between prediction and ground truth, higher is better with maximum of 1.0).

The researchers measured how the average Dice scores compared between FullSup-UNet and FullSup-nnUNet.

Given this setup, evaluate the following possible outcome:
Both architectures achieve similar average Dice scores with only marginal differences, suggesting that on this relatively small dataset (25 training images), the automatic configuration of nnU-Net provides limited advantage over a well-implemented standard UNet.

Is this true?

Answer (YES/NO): NO